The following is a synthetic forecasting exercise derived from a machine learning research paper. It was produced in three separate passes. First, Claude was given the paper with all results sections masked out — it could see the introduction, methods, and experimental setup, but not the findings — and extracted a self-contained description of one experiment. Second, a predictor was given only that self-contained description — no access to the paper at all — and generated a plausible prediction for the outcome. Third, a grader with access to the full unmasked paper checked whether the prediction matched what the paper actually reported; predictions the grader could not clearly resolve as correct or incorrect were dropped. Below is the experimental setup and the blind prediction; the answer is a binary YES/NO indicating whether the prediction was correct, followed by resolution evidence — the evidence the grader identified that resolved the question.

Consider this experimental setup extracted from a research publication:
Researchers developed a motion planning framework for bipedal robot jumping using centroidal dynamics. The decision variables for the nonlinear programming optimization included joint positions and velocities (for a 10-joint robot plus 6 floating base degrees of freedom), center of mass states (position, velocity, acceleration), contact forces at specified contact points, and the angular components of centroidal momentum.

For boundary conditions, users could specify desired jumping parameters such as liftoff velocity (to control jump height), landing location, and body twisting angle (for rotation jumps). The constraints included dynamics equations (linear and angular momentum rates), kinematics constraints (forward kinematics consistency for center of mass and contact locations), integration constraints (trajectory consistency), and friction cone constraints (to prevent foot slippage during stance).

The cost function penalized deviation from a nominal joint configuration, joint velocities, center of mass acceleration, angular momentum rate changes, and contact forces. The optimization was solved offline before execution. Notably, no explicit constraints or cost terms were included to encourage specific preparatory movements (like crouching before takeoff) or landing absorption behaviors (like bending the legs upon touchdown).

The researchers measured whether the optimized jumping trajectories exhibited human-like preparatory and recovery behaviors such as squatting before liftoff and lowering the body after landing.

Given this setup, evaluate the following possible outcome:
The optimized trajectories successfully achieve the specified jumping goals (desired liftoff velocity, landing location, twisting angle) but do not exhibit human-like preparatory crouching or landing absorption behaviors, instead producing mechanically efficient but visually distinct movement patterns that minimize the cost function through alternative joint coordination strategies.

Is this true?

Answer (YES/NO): NO